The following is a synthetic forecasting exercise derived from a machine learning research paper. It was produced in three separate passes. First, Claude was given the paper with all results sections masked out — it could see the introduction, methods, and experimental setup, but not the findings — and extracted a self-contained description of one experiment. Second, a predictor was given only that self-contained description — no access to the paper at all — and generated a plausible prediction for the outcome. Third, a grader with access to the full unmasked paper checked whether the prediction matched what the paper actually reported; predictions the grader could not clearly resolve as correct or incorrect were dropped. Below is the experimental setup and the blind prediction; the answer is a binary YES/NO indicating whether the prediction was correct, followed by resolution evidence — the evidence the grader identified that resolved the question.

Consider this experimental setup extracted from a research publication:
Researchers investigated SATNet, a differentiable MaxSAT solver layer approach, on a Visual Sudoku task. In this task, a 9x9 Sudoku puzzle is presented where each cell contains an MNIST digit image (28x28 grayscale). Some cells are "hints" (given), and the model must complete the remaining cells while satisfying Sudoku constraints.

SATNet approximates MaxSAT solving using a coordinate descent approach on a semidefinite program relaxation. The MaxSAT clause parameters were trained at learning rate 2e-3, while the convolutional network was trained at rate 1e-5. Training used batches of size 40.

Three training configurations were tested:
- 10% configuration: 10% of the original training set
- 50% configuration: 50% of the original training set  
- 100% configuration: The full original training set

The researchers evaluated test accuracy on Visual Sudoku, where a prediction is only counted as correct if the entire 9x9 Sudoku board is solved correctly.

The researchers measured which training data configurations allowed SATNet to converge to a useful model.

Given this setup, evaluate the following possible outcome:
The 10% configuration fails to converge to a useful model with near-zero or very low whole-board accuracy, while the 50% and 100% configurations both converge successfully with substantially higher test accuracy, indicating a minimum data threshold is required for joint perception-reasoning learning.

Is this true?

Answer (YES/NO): NO